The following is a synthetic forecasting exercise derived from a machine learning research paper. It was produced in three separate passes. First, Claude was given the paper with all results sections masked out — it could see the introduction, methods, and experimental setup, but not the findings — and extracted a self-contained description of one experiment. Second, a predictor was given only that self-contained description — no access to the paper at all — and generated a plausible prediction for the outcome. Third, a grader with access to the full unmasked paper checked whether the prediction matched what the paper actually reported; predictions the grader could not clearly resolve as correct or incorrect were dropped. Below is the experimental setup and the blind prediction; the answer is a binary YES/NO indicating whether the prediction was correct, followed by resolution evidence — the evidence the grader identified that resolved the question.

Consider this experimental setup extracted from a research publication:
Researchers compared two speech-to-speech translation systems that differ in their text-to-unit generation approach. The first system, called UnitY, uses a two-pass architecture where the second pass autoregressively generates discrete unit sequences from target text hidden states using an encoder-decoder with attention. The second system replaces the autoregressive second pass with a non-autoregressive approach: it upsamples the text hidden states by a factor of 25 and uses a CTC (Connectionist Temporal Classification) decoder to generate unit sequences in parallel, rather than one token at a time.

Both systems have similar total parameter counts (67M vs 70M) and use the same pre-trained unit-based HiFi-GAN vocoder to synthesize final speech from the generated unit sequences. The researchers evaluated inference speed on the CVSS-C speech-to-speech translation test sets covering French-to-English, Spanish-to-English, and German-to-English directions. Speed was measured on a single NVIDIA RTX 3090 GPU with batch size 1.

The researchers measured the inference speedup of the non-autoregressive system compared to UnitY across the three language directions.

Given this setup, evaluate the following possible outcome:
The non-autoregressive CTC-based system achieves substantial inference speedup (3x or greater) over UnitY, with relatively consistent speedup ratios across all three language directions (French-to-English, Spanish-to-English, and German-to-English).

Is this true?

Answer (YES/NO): YES